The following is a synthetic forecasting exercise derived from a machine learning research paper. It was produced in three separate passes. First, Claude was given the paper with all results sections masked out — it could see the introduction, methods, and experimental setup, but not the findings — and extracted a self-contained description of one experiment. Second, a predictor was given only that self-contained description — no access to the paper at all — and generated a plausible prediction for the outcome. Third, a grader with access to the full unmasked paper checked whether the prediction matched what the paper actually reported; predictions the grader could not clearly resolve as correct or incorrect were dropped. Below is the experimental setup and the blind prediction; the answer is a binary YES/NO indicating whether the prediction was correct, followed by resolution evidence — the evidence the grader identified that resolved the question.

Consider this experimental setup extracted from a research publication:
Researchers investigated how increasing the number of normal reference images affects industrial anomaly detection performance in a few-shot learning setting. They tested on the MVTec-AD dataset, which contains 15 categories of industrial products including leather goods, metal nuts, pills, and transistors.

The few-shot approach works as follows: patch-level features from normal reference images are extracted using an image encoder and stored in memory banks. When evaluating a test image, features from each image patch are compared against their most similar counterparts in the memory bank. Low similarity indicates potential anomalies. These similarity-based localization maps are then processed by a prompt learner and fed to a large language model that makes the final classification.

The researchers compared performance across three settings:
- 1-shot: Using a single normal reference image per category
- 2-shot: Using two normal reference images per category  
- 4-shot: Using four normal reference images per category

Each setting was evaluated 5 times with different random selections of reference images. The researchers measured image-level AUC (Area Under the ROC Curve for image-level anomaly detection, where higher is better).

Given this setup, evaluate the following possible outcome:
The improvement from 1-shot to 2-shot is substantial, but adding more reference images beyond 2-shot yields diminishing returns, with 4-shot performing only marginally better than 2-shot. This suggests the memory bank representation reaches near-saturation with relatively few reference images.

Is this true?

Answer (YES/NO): YES